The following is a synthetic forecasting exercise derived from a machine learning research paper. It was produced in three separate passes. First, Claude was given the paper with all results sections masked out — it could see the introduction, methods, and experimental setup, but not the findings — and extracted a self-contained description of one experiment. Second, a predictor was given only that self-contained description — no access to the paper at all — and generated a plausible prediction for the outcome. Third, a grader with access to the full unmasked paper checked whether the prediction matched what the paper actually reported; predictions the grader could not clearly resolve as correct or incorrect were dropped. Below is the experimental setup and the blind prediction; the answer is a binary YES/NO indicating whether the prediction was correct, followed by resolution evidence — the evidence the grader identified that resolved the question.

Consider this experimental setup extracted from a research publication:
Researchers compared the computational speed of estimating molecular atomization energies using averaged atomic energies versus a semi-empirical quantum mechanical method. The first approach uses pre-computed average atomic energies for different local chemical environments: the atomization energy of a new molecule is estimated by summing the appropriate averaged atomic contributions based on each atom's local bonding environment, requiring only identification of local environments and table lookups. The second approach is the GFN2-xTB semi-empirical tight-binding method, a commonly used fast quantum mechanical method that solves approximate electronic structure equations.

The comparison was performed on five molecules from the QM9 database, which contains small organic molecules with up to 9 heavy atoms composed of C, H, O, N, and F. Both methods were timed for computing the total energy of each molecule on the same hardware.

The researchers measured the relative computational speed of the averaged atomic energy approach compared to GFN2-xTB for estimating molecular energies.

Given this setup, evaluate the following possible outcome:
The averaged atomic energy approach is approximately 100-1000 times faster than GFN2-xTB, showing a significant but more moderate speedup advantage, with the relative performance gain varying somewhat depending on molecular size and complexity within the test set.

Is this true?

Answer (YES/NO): NO